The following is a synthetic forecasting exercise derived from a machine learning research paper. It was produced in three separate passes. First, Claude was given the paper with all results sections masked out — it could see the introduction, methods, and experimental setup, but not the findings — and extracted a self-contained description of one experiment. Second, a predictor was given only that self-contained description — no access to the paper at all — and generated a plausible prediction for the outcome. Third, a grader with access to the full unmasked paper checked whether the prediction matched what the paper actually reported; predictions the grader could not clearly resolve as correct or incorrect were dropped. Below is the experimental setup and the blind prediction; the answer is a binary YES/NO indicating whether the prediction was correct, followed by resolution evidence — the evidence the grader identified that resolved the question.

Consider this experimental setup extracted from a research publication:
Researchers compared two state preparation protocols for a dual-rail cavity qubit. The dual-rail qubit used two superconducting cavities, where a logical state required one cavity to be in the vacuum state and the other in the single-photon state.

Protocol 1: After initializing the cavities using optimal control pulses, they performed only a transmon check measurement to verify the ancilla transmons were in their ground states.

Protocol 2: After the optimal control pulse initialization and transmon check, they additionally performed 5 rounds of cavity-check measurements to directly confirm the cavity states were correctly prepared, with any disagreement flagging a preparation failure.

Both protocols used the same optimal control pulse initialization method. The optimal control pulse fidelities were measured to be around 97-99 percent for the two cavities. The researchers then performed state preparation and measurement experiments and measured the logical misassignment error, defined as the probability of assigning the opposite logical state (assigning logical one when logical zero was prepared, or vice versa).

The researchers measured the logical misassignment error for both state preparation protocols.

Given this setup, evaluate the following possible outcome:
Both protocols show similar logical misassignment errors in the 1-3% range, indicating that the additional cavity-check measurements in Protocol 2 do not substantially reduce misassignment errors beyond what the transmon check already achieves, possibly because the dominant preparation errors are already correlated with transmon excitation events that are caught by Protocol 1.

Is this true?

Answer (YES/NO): NO